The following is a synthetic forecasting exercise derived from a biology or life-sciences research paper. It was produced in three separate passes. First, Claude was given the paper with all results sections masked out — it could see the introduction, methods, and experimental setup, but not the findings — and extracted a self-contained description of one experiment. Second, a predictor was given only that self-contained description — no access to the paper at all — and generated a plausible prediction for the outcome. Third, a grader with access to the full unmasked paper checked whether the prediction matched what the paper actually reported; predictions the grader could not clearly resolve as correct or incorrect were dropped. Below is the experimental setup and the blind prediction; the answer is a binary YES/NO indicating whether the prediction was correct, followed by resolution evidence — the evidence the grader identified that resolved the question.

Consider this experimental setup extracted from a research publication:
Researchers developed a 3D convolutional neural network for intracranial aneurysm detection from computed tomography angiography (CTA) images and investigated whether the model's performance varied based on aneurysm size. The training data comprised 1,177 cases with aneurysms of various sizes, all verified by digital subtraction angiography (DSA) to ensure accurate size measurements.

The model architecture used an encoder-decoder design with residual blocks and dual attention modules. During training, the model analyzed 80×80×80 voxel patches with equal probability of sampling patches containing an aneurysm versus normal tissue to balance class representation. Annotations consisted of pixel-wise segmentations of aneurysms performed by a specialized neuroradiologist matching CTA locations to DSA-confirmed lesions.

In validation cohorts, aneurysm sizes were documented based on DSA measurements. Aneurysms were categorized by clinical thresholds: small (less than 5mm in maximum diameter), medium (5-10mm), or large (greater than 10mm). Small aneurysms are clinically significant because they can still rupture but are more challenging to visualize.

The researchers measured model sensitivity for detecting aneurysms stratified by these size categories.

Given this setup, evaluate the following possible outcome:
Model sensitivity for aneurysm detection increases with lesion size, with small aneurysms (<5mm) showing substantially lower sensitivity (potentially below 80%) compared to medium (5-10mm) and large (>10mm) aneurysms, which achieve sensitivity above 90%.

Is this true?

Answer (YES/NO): YES